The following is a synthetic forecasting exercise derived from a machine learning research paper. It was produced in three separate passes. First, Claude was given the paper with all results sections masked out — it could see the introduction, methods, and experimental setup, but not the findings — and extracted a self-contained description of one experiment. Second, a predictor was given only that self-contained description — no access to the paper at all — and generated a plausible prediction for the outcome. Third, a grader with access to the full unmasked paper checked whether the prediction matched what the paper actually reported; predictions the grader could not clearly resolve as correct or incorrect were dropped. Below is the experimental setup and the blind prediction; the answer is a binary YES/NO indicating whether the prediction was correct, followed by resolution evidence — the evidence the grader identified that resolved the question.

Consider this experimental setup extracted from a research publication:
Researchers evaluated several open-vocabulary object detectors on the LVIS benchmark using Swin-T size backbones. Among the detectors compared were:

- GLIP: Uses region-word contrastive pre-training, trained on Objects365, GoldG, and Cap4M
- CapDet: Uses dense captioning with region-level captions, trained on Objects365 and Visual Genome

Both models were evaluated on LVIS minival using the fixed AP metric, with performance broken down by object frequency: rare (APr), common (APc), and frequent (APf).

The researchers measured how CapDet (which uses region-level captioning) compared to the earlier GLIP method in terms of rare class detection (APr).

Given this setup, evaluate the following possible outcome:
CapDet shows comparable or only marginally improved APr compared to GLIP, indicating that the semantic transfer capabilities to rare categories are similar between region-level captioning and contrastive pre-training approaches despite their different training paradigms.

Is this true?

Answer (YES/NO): NO